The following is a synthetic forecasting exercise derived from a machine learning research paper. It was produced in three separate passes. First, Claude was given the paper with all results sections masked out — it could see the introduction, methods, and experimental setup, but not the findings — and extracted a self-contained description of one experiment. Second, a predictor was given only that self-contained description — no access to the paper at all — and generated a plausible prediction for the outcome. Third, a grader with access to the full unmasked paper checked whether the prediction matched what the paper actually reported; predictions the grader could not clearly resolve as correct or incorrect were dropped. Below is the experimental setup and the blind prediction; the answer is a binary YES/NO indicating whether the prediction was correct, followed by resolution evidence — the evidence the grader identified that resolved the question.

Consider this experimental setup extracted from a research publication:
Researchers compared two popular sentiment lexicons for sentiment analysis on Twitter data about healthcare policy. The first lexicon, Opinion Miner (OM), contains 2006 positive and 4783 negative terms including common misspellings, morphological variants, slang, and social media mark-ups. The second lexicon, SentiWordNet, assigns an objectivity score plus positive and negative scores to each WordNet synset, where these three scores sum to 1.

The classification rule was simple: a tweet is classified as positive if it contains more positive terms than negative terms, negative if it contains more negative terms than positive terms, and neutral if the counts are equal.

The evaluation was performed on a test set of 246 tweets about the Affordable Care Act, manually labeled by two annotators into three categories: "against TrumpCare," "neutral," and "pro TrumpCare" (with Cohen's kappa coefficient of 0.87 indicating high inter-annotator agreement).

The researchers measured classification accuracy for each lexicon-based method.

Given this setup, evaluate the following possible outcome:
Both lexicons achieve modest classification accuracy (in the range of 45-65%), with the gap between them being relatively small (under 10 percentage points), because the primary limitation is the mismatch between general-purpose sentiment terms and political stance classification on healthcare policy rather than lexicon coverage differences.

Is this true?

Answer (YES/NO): NO